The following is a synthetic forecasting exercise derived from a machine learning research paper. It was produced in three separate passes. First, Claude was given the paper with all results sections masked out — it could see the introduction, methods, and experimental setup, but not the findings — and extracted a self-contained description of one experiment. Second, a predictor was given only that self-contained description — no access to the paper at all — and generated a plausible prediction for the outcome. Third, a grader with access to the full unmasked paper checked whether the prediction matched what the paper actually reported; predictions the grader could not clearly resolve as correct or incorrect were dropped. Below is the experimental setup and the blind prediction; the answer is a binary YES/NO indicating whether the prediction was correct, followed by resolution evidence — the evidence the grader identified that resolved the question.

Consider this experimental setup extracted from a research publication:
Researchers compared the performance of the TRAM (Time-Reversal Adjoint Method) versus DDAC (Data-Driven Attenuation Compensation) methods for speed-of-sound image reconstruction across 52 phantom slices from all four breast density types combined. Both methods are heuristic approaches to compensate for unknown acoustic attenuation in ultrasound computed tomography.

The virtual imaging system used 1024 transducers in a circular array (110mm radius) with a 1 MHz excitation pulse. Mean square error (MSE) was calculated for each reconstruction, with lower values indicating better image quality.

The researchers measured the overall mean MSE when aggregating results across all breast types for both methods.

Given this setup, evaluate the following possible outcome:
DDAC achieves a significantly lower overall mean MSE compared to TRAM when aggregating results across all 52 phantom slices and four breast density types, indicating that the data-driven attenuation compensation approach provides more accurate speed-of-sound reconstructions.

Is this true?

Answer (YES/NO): NO